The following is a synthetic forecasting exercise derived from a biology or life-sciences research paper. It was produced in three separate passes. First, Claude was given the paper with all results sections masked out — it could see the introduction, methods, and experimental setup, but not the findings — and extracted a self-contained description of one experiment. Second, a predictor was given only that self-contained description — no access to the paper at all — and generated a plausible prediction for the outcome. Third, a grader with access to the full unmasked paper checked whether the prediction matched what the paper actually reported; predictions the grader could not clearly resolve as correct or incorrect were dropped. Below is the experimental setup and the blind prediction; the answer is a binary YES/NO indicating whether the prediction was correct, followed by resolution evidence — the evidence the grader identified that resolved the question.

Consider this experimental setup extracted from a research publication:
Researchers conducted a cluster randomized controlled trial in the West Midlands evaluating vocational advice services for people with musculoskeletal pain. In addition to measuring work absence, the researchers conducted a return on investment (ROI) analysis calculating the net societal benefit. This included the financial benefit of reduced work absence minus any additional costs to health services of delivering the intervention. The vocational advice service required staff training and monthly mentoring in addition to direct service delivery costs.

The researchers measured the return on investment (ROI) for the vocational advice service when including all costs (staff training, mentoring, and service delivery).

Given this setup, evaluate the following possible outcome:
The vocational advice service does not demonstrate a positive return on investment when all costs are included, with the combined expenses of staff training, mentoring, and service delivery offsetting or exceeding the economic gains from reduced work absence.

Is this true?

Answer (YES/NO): NO